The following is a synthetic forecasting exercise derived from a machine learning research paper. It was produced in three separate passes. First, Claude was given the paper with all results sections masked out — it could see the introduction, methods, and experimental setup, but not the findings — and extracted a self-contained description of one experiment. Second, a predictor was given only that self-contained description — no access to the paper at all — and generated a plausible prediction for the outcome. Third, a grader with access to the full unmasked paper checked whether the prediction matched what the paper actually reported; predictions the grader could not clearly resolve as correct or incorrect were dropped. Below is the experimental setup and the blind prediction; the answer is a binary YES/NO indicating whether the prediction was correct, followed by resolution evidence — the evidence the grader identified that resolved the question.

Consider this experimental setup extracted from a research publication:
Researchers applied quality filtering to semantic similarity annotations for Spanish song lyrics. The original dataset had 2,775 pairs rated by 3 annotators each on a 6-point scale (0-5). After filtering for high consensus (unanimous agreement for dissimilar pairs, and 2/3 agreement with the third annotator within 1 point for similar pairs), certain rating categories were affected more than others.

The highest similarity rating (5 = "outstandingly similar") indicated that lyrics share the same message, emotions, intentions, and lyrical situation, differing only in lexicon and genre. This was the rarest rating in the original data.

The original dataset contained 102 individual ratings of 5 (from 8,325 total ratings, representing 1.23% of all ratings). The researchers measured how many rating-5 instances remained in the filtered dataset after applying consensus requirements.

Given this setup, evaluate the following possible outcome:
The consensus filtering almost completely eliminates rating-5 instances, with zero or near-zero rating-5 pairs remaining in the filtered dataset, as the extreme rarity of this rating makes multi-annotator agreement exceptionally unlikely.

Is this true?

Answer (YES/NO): YES